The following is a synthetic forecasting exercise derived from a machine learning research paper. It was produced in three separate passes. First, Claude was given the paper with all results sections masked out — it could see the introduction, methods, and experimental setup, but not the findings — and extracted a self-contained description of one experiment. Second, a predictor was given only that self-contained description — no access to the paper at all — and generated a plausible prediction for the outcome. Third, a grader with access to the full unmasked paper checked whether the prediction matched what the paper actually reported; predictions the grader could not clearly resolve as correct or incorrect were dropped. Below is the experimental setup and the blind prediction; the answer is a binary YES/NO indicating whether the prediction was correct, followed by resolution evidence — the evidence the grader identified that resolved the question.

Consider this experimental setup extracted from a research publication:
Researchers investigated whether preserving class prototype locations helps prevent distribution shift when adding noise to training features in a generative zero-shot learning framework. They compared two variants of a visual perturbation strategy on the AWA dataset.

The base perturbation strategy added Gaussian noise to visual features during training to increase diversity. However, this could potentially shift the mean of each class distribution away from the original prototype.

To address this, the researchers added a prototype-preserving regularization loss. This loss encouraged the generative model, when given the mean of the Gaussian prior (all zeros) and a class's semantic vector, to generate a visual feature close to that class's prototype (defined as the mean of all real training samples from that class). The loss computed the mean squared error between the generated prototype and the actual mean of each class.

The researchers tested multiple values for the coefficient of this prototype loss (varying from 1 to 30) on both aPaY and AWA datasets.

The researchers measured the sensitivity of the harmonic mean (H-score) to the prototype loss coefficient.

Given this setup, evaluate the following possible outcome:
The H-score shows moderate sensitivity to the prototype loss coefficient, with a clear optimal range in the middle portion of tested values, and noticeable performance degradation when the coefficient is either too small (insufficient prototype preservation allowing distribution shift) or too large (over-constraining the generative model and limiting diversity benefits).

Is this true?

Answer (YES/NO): NO